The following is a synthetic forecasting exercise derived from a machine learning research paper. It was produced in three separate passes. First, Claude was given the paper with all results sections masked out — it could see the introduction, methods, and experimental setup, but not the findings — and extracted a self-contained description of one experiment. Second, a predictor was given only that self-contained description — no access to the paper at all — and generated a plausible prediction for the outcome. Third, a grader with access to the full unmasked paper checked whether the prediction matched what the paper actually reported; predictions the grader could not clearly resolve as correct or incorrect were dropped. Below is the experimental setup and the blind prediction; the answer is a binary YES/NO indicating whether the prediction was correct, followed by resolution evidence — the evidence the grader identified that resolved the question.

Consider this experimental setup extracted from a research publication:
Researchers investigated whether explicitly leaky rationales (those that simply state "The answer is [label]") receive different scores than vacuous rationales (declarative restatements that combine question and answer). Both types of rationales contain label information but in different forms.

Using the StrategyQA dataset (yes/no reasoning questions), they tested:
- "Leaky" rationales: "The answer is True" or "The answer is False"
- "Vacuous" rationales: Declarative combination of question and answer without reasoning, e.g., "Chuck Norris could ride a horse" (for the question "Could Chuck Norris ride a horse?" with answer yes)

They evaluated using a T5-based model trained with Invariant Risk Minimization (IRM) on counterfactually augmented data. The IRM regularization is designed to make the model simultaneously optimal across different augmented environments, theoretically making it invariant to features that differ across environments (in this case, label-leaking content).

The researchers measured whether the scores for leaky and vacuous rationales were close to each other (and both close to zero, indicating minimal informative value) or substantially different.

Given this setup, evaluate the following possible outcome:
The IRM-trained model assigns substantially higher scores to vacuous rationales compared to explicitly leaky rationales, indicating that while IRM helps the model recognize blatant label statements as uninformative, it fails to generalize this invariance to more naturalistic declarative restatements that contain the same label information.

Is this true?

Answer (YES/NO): NO